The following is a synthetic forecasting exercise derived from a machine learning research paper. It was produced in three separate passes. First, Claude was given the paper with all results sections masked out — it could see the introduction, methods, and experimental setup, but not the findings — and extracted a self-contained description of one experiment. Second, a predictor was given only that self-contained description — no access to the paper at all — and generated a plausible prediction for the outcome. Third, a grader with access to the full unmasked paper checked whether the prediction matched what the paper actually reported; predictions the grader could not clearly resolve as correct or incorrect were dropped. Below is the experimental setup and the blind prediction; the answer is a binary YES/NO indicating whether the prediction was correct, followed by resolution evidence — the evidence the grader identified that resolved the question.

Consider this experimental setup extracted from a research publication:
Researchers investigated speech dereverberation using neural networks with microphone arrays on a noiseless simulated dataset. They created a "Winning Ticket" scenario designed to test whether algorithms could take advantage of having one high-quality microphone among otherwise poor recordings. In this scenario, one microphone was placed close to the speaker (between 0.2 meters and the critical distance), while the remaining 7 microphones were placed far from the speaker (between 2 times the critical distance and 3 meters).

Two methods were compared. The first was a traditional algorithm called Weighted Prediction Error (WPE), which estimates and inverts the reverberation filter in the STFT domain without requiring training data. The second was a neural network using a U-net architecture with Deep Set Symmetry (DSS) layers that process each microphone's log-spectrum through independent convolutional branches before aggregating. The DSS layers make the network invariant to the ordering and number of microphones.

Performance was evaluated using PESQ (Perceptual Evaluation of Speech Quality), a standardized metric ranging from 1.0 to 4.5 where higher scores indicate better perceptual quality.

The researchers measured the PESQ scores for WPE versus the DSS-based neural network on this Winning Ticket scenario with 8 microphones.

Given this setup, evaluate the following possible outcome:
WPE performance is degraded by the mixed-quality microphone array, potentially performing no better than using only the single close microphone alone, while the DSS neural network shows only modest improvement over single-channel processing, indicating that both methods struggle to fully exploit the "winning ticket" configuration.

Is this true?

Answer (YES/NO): NO